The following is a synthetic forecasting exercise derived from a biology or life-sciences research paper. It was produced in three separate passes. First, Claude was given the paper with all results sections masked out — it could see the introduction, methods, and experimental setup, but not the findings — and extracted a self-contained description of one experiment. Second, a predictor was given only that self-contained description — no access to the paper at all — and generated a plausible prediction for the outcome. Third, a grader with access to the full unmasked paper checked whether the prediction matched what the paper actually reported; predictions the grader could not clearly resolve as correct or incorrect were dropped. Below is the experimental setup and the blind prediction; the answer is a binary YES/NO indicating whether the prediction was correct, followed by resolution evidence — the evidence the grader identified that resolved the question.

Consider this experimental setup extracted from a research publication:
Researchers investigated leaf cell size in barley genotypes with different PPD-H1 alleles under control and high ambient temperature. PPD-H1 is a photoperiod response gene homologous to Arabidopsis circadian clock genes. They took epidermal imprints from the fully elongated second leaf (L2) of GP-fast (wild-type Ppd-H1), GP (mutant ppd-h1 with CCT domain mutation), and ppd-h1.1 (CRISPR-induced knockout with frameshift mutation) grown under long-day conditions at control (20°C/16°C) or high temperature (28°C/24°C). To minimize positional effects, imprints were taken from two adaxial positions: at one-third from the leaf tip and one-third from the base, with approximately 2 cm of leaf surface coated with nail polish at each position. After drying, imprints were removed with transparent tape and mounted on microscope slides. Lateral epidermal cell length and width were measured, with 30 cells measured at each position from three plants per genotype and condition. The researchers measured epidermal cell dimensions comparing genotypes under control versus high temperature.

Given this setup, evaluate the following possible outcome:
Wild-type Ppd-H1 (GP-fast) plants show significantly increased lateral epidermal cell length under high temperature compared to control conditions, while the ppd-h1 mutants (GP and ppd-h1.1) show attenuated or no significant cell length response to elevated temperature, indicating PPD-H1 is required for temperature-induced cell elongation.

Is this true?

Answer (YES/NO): NO